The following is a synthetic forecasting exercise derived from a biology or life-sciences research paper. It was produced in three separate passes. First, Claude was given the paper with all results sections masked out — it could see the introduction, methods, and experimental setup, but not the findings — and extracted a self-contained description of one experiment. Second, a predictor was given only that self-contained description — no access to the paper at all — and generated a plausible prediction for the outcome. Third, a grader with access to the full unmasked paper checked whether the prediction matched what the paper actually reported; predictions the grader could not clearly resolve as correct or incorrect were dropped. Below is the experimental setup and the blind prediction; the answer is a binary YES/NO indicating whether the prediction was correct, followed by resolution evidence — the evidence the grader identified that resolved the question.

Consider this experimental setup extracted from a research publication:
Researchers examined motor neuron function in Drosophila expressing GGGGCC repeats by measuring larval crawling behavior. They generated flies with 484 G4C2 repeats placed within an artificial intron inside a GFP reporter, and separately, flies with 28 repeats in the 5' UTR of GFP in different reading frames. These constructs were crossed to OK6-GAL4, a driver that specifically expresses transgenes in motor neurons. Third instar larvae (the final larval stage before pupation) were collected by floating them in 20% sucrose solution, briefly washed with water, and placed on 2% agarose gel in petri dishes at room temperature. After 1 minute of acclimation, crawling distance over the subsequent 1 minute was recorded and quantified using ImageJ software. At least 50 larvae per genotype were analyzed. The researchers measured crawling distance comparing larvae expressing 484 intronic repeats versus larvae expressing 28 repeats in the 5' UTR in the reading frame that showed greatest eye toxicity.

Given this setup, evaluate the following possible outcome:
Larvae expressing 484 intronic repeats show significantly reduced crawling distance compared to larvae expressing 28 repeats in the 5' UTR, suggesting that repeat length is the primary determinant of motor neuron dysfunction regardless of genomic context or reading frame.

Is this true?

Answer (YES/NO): NO